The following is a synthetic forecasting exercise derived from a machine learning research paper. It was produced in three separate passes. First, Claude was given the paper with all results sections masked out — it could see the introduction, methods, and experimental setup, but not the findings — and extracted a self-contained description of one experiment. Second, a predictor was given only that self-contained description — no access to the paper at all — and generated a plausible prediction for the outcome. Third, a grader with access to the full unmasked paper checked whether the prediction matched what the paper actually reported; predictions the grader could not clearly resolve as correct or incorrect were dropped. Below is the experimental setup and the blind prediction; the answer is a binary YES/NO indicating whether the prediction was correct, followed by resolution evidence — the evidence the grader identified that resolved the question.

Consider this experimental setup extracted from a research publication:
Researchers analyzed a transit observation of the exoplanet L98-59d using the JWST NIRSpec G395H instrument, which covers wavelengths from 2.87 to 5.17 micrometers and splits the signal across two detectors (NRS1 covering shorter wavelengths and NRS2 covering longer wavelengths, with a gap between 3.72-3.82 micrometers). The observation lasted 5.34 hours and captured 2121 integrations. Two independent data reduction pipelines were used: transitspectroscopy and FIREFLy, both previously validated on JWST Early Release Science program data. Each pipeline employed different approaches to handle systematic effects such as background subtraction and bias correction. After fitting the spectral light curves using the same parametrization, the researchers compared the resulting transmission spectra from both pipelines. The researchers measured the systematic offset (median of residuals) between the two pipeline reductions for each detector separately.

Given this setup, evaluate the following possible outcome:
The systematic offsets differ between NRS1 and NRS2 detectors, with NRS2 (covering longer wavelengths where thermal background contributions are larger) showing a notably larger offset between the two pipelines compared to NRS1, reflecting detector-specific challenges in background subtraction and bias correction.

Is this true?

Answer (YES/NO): YES